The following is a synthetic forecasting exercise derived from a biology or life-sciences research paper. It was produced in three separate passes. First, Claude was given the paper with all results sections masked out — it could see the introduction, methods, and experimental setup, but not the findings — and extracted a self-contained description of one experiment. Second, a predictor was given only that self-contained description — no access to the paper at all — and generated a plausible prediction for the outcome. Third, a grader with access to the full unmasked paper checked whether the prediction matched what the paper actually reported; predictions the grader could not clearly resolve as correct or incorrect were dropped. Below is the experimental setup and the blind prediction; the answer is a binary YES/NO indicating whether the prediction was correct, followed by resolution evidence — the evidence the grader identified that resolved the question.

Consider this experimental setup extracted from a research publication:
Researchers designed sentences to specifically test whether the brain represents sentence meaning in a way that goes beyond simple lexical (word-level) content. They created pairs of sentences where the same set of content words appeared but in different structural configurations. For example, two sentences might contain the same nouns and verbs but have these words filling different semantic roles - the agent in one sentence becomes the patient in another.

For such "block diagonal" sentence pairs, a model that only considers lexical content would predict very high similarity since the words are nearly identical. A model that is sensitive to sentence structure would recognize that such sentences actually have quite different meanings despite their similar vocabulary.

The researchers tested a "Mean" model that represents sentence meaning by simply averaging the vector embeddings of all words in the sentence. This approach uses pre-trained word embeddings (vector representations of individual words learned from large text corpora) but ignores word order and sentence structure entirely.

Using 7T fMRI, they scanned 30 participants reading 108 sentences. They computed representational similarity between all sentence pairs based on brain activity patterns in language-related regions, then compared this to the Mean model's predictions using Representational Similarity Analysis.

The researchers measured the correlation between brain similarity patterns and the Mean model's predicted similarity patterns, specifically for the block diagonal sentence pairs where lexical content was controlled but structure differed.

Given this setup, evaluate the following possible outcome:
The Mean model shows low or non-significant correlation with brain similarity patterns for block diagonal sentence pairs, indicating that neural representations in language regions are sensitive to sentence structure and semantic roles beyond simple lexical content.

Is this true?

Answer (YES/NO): NO